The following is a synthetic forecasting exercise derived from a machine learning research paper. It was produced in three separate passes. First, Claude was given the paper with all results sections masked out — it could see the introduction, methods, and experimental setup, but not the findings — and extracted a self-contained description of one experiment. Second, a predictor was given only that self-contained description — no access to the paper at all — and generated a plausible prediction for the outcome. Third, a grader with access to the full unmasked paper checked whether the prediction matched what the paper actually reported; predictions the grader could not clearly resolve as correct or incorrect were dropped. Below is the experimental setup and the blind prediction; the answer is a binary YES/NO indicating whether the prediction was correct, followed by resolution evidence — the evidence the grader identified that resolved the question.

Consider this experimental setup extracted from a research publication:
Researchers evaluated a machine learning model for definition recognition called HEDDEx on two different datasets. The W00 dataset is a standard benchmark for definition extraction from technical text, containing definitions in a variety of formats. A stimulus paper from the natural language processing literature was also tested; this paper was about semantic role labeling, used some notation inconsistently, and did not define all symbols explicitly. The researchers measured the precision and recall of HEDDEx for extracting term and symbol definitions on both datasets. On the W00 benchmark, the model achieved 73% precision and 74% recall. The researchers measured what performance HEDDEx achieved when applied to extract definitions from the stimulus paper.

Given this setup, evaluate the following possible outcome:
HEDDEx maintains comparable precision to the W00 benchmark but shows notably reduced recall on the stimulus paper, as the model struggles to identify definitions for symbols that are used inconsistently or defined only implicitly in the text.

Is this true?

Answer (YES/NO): NO